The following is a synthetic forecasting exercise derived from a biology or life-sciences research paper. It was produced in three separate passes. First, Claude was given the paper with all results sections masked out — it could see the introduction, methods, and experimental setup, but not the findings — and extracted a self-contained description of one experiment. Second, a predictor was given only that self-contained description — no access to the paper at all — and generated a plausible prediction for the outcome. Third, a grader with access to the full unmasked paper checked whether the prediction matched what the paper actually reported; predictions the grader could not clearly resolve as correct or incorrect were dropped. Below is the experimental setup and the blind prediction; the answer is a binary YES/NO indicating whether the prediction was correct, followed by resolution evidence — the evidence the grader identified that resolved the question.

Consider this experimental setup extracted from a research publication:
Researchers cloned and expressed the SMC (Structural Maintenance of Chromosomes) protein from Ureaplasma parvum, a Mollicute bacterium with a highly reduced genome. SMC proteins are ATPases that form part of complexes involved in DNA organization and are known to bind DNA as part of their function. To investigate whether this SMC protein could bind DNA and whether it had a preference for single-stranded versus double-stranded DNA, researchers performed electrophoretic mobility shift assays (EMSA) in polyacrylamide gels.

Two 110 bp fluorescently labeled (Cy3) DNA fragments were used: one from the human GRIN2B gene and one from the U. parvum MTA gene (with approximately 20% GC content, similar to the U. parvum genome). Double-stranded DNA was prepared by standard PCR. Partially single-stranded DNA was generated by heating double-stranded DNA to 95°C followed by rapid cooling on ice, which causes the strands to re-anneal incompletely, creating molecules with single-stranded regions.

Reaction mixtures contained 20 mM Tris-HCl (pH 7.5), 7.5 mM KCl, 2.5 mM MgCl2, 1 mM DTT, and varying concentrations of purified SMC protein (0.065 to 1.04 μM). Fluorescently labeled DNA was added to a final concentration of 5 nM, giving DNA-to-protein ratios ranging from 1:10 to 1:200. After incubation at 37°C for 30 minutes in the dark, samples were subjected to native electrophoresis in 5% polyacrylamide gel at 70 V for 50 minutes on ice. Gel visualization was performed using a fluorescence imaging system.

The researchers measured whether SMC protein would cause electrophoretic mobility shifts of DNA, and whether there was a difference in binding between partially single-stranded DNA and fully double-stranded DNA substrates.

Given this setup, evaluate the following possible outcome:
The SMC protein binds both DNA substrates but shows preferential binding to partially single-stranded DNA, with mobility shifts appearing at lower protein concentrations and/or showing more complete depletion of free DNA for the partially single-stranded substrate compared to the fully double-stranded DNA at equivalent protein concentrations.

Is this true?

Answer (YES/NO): NO